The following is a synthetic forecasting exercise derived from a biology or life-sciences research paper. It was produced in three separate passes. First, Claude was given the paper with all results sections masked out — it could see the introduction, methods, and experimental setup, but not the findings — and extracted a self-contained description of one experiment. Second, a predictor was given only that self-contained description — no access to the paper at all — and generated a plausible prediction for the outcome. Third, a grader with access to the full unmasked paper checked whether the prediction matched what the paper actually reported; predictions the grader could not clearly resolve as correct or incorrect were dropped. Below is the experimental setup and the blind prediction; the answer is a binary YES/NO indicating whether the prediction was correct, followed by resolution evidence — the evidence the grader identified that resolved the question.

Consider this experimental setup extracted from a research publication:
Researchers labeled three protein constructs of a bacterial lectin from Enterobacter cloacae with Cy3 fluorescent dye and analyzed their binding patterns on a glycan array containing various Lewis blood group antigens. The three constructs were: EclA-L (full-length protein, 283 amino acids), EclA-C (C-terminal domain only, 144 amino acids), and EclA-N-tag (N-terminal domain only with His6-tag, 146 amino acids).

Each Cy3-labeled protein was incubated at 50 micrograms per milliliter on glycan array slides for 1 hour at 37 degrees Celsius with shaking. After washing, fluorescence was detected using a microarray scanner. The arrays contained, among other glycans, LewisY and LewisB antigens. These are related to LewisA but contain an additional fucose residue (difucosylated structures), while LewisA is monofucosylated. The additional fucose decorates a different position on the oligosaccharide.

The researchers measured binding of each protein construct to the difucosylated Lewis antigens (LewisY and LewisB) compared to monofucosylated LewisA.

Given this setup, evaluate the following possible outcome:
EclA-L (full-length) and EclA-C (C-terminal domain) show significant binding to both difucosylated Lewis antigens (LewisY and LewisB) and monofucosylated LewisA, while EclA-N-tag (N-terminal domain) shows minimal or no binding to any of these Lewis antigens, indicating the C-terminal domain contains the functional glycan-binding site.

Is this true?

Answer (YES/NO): NO